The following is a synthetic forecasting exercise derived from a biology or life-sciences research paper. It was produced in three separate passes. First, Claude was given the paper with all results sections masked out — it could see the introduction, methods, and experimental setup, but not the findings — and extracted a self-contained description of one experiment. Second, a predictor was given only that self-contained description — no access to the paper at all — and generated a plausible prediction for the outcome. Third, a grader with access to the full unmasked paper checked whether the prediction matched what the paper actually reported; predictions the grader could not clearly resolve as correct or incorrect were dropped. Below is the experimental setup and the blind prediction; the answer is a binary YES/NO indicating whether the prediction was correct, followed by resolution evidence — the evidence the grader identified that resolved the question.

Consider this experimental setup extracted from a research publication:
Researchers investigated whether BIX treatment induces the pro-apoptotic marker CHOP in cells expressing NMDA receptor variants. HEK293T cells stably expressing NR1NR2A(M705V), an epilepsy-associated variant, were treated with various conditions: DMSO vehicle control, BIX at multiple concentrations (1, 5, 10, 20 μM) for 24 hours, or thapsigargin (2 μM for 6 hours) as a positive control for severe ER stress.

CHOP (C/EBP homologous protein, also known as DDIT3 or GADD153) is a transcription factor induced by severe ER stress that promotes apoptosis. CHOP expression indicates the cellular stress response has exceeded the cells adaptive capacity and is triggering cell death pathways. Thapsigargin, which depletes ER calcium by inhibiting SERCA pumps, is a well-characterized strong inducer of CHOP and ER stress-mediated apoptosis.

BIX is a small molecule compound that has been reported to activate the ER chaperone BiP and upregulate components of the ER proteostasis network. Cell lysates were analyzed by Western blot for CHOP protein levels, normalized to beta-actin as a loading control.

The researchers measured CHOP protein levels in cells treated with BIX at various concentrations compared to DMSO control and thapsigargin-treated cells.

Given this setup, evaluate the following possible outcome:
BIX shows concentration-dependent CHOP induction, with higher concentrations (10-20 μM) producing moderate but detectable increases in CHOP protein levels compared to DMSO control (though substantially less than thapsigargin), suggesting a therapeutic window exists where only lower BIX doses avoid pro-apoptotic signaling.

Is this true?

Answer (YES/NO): NO